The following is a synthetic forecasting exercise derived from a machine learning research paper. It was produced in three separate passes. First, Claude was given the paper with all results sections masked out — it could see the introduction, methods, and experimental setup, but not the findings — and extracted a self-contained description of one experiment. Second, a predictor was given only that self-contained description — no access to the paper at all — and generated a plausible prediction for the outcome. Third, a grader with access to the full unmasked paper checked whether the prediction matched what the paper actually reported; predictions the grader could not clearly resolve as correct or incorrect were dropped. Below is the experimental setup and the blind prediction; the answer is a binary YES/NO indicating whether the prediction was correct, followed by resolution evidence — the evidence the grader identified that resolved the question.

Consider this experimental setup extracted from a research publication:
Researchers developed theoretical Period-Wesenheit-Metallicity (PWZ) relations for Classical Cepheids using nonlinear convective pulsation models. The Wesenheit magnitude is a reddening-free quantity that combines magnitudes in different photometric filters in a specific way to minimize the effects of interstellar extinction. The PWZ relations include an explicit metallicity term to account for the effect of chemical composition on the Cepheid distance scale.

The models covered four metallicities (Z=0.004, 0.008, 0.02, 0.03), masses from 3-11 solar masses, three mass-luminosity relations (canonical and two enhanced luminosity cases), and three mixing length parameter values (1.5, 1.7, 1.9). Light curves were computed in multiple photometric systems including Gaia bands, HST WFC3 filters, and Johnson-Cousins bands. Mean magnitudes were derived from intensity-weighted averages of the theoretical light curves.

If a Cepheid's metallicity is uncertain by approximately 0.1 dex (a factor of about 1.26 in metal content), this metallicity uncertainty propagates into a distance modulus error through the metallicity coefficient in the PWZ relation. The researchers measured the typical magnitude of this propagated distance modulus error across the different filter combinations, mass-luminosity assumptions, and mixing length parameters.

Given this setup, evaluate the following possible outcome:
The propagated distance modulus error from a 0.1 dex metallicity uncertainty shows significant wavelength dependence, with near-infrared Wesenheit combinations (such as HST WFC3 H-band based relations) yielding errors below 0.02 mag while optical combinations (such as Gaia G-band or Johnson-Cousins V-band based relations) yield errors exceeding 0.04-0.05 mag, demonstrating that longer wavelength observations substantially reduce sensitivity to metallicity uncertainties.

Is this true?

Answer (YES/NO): NO